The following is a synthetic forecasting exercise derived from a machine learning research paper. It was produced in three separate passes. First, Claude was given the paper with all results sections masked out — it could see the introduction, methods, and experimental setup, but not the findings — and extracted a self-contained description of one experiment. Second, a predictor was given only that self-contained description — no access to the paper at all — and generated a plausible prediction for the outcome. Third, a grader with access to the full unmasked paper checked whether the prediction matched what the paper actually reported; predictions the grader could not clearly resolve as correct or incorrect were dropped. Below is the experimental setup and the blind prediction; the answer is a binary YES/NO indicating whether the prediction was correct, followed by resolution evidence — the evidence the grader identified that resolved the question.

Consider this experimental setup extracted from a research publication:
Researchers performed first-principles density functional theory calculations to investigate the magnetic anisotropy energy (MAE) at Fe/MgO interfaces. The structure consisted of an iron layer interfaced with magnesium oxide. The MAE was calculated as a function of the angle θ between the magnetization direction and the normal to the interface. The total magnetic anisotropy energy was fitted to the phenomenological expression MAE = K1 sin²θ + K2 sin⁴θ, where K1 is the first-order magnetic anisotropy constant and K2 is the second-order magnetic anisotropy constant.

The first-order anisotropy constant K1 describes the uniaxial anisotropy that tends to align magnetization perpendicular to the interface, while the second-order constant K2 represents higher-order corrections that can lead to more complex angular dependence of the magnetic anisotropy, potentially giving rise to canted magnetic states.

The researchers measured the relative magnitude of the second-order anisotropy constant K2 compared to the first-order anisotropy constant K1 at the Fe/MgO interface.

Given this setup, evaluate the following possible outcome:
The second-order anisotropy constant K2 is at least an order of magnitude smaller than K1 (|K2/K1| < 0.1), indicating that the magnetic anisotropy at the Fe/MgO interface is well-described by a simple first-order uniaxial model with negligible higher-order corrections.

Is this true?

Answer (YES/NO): YES